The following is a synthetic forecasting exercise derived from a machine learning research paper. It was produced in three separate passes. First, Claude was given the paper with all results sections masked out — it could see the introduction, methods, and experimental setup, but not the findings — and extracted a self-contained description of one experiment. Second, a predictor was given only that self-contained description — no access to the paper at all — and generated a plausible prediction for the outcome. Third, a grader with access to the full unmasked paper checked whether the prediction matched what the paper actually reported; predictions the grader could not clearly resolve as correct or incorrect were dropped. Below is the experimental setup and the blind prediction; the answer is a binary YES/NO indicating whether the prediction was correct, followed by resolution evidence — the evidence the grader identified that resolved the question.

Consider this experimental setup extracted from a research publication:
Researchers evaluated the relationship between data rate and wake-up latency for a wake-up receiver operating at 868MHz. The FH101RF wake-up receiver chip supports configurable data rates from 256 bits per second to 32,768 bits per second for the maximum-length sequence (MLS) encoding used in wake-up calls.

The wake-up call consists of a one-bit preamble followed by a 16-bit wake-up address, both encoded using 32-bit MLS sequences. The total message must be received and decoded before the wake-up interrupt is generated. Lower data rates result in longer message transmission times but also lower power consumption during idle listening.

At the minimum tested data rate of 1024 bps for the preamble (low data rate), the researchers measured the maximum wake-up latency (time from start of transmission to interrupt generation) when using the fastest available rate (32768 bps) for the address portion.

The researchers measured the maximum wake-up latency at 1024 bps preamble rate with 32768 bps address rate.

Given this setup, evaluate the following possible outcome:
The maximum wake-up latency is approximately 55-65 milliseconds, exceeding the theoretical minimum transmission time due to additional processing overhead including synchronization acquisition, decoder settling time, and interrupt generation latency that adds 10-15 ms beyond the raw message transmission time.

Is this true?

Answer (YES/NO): NO